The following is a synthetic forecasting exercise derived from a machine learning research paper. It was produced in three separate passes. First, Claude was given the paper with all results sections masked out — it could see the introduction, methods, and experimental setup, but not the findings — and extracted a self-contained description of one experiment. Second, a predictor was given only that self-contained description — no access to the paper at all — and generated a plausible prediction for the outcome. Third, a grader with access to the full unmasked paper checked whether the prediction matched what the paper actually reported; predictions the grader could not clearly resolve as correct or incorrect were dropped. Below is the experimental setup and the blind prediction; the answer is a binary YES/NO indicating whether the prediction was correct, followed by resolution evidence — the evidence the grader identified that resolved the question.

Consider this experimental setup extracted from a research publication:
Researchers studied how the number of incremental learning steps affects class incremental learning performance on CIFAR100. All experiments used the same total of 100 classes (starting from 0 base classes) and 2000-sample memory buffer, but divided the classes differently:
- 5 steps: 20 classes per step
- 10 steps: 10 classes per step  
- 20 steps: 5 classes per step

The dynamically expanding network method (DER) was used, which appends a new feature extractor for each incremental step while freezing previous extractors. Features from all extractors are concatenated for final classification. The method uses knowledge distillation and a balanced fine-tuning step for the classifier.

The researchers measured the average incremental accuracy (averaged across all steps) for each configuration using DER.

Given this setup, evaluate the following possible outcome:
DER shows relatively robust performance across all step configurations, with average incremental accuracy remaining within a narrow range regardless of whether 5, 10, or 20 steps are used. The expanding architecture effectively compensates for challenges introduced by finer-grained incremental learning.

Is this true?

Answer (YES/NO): NO